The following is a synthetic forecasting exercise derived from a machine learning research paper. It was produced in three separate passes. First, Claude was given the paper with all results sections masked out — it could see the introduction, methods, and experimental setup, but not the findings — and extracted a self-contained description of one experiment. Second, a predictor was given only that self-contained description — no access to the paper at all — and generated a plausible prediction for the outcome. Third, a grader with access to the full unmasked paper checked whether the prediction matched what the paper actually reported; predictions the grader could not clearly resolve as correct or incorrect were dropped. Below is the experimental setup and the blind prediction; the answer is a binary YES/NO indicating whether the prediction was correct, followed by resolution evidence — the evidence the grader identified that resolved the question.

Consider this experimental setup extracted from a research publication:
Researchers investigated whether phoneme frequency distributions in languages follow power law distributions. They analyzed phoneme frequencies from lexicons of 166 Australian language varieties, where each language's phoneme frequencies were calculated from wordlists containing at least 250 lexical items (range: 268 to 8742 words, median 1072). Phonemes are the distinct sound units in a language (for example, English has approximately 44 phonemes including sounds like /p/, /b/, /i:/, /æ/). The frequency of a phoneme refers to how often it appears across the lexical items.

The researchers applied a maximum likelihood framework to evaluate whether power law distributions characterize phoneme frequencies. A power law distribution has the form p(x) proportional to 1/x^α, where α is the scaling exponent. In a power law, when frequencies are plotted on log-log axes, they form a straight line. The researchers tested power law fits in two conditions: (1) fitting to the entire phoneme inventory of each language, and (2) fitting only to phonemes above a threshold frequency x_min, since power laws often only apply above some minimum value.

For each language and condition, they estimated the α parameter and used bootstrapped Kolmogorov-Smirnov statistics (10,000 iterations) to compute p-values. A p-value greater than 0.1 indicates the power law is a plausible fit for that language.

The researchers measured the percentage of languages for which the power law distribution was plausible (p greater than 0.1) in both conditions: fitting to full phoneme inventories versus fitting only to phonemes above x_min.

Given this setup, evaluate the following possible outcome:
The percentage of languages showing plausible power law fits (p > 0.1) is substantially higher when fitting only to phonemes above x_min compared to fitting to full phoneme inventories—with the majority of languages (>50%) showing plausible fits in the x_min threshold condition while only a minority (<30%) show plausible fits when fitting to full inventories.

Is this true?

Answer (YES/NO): YES